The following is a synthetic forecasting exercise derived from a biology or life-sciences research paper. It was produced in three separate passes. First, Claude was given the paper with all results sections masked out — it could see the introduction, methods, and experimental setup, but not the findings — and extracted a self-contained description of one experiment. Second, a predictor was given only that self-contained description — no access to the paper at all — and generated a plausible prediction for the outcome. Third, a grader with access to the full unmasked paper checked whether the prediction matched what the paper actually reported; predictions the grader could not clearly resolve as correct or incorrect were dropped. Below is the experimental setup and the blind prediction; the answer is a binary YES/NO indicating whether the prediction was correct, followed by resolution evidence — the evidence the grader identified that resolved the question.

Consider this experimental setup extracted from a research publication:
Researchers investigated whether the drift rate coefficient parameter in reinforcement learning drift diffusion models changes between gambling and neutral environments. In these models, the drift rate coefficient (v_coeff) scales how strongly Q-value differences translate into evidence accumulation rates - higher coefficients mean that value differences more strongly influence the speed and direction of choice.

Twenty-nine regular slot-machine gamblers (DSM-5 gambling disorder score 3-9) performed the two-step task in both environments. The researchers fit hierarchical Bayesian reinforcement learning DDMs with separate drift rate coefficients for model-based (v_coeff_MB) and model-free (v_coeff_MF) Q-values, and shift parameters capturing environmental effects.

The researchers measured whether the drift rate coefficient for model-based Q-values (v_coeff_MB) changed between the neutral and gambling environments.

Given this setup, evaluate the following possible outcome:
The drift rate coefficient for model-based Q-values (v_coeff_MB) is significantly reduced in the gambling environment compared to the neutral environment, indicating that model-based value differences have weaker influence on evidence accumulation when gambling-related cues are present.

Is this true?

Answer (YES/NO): NO